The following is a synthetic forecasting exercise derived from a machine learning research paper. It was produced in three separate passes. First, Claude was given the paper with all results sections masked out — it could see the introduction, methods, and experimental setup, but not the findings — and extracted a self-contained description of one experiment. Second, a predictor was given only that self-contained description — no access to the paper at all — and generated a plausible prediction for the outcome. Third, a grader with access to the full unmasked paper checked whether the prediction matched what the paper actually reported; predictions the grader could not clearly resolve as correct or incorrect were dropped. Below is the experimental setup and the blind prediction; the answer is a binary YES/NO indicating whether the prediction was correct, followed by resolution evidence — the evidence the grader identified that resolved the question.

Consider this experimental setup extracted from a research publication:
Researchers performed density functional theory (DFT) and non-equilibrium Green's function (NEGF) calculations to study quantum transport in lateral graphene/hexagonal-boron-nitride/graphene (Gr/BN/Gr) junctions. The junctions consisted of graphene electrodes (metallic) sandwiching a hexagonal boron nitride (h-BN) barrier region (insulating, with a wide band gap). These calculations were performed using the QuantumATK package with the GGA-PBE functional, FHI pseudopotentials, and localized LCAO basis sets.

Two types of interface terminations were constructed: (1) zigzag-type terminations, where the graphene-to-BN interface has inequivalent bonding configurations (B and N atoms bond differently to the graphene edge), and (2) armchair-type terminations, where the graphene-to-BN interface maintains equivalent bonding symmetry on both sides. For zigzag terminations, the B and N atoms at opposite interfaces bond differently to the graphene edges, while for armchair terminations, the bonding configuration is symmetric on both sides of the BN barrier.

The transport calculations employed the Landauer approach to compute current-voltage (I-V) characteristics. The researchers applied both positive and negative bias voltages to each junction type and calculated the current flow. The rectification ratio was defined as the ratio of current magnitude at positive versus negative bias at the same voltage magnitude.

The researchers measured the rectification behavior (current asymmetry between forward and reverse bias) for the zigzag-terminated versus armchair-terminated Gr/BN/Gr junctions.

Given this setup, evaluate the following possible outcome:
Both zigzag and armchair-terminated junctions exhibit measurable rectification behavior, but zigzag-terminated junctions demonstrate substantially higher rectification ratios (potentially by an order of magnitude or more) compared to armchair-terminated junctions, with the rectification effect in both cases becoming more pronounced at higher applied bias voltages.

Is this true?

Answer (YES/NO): NO